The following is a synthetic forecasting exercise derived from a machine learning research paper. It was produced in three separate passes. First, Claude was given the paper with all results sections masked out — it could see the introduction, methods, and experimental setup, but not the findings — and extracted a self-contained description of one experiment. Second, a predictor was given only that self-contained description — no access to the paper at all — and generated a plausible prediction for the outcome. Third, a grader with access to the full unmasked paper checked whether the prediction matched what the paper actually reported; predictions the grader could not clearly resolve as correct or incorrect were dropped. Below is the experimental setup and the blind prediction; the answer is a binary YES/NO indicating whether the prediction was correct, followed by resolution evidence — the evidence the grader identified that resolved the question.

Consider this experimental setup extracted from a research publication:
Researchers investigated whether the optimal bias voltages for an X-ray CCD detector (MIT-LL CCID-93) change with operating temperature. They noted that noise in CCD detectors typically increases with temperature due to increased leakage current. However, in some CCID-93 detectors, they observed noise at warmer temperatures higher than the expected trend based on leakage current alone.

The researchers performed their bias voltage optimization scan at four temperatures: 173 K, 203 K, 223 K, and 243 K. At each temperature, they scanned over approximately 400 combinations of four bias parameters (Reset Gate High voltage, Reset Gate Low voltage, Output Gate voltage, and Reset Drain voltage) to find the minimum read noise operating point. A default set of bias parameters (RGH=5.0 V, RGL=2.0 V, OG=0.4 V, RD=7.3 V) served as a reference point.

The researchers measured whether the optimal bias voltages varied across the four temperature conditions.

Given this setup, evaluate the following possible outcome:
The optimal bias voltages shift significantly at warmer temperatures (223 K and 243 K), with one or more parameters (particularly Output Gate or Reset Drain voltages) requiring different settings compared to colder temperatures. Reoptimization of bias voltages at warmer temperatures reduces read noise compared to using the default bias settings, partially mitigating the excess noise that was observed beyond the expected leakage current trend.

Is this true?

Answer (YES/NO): NO